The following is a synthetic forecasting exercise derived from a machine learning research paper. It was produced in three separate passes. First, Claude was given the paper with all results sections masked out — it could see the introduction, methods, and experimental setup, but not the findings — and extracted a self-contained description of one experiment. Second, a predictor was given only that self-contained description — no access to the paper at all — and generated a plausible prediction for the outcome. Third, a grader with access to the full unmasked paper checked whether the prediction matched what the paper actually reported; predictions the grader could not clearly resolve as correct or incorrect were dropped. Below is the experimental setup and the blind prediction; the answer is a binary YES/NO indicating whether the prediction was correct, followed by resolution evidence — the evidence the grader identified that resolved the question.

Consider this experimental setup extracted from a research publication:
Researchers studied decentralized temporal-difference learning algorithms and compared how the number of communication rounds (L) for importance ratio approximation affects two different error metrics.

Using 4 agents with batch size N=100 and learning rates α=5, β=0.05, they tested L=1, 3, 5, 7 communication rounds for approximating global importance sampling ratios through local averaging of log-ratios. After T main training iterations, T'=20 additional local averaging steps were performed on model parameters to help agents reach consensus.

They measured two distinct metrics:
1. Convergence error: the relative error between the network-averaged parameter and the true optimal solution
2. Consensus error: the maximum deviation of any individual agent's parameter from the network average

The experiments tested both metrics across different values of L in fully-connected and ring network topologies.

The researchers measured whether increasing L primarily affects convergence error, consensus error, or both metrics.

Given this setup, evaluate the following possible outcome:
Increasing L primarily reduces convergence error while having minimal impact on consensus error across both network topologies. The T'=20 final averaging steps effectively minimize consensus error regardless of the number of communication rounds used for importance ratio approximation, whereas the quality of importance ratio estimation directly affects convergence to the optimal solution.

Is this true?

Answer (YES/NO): NO